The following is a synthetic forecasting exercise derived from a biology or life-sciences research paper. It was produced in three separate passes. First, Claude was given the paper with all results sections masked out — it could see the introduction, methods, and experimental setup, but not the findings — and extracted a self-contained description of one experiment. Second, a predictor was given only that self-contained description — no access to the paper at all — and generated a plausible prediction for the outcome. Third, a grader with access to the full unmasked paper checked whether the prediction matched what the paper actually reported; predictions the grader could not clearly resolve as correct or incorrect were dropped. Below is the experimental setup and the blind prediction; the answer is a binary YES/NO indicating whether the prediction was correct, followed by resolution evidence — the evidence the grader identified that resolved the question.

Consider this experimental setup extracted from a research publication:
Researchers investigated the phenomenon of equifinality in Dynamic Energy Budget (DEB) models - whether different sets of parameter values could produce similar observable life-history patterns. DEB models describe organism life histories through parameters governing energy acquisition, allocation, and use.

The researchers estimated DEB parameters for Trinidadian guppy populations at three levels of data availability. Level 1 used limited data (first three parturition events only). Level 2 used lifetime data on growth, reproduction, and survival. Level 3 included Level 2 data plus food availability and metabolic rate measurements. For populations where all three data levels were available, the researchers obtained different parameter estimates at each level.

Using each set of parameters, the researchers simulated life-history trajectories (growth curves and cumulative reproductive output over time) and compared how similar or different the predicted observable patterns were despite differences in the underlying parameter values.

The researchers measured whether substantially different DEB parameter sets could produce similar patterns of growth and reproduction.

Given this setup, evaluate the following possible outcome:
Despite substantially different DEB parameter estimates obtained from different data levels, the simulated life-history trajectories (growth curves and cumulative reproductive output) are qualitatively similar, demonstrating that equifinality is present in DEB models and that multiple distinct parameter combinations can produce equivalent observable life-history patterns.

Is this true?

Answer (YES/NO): YES